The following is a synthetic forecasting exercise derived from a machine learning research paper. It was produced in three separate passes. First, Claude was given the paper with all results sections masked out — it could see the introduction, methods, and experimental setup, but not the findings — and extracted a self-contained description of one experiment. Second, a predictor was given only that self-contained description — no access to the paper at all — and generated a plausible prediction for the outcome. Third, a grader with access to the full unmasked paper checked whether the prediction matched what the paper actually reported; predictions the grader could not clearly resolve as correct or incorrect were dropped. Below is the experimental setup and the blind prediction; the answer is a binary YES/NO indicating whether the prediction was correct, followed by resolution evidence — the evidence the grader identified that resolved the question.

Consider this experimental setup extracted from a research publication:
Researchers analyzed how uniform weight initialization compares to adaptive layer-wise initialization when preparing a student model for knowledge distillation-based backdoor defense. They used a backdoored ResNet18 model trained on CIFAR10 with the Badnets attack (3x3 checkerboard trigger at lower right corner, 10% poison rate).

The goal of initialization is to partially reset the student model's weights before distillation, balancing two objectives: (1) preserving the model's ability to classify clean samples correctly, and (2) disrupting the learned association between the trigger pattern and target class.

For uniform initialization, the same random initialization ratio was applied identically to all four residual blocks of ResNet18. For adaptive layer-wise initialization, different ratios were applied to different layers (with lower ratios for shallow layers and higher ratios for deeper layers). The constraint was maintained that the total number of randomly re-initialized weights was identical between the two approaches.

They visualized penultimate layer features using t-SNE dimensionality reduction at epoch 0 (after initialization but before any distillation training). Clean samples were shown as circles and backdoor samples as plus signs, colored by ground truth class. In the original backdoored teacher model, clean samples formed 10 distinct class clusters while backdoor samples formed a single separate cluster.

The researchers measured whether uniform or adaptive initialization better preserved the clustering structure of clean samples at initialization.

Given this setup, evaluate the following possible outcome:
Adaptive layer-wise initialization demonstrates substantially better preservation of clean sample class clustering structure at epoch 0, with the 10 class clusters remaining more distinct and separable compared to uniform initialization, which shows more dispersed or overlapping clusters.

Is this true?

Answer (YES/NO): YES